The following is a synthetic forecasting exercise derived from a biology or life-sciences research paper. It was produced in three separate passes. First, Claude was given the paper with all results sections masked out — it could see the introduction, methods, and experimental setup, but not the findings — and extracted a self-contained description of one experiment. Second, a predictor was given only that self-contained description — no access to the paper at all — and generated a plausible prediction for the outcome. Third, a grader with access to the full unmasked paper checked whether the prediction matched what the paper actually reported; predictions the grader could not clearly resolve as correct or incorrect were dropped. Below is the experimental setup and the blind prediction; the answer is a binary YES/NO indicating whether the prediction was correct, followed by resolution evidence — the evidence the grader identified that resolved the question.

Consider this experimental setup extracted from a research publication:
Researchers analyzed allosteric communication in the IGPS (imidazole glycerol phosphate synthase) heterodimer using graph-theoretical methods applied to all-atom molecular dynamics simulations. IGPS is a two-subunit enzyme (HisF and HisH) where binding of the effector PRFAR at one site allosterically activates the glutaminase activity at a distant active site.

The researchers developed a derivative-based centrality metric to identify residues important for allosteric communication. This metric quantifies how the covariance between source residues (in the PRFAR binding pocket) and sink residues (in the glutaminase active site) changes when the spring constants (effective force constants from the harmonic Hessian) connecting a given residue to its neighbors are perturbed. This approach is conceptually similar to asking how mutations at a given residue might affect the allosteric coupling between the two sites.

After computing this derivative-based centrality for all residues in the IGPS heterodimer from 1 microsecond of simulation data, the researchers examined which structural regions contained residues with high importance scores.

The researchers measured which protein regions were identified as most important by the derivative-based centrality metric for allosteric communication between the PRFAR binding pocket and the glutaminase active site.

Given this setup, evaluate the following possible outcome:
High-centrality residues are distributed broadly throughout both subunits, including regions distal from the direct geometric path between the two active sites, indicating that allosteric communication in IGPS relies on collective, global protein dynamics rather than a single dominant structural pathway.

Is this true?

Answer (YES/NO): NO